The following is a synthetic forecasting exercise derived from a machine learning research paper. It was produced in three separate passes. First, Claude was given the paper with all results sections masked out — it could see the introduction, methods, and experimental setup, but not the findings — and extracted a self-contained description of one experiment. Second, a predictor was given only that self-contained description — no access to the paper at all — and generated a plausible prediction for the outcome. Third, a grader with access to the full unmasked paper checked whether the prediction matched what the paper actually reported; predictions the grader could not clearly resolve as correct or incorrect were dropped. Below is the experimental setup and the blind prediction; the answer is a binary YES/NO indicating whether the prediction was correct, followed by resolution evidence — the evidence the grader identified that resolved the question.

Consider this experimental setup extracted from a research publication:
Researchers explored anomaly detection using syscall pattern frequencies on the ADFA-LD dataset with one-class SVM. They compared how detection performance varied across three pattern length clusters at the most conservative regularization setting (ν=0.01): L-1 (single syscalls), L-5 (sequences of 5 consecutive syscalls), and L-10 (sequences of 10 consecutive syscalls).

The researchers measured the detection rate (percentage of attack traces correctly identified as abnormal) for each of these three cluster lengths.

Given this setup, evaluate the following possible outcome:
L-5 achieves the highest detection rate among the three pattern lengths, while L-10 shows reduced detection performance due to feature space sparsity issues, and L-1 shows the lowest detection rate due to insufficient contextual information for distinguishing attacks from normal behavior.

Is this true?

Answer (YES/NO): NO